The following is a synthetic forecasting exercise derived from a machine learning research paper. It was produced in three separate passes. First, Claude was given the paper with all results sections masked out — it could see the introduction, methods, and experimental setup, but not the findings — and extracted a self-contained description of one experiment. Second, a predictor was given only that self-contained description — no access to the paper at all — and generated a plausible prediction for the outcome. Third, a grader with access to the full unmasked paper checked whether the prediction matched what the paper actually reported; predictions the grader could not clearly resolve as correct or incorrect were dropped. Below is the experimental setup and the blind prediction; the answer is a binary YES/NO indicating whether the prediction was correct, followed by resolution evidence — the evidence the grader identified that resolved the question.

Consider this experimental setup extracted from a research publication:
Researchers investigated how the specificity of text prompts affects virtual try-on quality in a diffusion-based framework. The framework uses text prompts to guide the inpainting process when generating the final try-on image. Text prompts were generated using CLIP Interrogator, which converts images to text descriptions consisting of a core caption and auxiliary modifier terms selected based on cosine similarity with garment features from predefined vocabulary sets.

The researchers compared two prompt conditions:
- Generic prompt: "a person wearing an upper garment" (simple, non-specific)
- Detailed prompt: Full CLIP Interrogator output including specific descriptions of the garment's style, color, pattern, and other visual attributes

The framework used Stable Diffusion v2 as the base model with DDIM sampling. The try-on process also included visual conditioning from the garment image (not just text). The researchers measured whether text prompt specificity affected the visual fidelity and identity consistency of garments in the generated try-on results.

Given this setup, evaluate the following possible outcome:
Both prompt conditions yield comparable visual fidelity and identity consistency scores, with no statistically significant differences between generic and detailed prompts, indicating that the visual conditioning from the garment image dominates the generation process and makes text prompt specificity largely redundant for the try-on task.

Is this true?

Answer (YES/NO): NO